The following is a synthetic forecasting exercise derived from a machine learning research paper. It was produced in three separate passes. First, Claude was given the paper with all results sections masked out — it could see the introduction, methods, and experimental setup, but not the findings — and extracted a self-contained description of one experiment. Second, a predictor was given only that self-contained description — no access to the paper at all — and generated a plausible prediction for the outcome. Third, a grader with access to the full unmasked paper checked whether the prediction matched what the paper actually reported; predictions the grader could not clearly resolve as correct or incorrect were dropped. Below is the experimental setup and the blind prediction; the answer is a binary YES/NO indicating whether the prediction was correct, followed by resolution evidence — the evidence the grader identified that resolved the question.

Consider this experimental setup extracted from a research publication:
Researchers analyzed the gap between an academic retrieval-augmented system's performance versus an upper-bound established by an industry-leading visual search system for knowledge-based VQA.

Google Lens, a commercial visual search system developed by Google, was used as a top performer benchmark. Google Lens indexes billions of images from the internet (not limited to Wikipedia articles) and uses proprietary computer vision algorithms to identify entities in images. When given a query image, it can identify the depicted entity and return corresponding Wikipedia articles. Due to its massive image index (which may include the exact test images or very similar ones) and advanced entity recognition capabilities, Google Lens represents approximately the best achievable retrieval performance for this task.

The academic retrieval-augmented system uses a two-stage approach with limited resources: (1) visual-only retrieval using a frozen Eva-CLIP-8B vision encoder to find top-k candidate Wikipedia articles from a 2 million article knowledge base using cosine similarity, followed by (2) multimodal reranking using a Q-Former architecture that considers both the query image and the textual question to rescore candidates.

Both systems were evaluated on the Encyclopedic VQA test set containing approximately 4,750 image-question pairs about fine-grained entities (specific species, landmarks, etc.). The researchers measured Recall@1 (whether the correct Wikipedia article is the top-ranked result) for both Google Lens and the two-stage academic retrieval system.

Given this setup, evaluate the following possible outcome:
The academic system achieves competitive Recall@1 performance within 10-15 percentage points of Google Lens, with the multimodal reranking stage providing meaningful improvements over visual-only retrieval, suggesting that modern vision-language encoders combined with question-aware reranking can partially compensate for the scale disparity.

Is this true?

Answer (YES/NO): YES